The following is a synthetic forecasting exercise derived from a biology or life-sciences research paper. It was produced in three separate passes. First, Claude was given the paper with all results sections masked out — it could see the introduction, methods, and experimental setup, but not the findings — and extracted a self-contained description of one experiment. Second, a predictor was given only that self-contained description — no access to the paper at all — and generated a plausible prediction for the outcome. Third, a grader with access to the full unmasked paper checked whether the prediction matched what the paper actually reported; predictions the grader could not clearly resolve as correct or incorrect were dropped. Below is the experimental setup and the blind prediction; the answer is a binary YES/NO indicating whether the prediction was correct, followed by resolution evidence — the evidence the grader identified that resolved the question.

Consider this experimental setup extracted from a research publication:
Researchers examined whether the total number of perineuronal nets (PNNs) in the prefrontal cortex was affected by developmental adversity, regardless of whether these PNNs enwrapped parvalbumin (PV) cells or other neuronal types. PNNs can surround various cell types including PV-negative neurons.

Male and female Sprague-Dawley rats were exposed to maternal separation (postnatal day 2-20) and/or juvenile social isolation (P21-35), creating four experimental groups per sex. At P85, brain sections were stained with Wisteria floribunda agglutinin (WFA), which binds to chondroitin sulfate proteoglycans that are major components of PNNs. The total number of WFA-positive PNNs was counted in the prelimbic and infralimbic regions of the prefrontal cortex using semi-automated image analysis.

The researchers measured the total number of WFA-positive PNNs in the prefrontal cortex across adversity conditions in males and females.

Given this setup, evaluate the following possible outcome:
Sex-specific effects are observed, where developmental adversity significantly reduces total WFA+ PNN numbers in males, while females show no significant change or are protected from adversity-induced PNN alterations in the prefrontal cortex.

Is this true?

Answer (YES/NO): NO